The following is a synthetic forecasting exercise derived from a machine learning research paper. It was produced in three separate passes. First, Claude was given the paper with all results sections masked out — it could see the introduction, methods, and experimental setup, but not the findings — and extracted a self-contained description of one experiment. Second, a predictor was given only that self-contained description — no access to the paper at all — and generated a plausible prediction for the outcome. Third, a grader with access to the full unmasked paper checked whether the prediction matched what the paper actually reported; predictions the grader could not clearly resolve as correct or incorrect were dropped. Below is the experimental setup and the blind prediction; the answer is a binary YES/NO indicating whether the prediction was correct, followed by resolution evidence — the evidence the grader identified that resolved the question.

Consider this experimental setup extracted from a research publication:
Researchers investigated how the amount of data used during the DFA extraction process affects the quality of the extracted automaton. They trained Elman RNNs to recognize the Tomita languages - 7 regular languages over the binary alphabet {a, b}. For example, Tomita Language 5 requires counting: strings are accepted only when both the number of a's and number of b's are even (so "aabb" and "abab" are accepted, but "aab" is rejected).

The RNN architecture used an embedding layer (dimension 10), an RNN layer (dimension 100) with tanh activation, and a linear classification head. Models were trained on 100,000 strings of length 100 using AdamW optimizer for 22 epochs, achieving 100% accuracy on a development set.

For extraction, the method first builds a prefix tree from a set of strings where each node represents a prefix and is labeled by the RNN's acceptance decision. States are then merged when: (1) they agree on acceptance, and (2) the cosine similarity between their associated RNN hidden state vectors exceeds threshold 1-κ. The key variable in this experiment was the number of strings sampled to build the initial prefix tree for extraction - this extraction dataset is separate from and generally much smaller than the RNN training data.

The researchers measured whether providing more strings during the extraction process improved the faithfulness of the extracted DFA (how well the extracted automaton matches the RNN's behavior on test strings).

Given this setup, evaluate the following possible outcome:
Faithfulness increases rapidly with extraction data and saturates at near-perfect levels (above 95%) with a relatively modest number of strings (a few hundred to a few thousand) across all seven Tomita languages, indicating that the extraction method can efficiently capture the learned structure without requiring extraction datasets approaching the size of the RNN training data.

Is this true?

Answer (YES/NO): YES